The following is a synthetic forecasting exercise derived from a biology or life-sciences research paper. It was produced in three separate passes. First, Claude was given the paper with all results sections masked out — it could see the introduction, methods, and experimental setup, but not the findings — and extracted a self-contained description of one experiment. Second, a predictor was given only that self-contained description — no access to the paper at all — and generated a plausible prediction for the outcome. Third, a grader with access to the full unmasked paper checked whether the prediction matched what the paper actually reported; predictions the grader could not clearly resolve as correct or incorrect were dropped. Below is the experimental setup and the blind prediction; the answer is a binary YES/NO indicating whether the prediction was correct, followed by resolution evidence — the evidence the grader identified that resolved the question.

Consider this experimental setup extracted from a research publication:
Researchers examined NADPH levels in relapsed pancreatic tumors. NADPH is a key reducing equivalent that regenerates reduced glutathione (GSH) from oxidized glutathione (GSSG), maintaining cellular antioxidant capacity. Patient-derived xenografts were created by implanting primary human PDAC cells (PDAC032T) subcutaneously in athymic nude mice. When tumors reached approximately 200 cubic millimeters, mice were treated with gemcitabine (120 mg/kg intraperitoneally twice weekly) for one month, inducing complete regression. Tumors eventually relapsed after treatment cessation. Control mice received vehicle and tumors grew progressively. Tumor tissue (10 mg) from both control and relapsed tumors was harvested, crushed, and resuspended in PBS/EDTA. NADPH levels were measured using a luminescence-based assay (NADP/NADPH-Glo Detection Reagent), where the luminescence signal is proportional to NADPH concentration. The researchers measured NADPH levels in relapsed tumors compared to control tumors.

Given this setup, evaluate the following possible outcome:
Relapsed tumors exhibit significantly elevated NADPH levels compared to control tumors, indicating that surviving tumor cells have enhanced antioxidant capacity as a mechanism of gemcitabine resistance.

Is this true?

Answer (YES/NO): YES